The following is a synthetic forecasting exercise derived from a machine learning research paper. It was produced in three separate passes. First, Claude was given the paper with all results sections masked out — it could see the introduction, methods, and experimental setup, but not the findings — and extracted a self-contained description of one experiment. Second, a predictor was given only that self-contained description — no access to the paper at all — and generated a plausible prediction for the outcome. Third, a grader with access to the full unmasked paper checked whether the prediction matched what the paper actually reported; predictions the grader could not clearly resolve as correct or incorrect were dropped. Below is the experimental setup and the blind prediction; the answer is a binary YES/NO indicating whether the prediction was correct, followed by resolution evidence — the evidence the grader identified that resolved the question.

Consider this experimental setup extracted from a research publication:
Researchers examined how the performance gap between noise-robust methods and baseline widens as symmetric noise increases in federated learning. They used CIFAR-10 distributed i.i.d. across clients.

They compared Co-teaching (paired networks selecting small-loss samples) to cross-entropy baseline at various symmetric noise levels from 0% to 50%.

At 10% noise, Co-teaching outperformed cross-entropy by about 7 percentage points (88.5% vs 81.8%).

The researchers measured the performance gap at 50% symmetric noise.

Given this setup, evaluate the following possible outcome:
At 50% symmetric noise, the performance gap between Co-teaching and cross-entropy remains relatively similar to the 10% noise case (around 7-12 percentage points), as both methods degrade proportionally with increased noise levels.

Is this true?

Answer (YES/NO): NO